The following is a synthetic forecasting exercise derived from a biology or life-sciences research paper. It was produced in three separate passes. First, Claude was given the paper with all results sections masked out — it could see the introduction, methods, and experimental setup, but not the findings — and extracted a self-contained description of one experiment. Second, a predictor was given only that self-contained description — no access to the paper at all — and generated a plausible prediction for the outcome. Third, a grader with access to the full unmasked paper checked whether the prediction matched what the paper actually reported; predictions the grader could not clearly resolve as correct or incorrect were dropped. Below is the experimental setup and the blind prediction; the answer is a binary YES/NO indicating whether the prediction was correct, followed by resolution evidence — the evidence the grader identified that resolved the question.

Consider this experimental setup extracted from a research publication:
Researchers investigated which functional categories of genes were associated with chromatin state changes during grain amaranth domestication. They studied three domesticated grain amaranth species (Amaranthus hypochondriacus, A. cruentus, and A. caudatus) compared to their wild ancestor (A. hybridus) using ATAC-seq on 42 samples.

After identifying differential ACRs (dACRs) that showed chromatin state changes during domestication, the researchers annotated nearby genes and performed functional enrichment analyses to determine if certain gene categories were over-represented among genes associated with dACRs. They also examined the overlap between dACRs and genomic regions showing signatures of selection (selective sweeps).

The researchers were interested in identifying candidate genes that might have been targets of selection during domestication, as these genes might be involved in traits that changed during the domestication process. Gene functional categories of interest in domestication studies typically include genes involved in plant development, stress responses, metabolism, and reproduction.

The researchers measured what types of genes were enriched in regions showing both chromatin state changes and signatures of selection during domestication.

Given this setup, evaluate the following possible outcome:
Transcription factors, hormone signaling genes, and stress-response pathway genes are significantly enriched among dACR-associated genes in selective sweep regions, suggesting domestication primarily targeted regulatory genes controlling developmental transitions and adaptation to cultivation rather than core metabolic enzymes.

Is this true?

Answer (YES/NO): NO